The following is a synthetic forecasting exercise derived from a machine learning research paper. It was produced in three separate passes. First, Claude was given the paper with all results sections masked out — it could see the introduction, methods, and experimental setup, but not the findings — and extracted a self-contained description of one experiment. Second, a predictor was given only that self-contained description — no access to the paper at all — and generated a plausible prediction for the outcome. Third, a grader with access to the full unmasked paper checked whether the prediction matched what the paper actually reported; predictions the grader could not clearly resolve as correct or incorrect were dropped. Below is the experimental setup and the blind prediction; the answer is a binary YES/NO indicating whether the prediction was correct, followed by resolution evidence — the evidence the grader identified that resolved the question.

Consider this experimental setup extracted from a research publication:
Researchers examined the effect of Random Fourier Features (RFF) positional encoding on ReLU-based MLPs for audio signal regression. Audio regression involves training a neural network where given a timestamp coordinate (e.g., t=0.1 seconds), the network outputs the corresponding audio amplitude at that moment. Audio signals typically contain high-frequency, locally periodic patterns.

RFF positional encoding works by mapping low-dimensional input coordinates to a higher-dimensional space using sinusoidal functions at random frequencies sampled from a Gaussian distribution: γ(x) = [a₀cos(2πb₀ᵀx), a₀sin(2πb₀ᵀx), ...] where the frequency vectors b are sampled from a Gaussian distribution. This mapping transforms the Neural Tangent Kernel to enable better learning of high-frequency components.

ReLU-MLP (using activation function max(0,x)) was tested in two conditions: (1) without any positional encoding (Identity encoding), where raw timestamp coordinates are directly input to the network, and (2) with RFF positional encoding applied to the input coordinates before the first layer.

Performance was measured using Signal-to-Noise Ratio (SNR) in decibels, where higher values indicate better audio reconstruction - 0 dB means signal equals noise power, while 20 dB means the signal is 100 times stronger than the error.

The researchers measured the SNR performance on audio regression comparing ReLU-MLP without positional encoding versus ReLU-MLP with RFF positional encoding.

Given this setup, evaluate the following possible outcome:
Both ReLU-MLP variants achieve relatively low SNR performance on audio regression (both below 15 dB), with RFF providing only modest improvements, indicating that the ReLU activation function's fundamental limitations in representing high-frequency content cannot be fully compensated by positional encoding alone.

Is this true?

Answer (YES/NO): NO